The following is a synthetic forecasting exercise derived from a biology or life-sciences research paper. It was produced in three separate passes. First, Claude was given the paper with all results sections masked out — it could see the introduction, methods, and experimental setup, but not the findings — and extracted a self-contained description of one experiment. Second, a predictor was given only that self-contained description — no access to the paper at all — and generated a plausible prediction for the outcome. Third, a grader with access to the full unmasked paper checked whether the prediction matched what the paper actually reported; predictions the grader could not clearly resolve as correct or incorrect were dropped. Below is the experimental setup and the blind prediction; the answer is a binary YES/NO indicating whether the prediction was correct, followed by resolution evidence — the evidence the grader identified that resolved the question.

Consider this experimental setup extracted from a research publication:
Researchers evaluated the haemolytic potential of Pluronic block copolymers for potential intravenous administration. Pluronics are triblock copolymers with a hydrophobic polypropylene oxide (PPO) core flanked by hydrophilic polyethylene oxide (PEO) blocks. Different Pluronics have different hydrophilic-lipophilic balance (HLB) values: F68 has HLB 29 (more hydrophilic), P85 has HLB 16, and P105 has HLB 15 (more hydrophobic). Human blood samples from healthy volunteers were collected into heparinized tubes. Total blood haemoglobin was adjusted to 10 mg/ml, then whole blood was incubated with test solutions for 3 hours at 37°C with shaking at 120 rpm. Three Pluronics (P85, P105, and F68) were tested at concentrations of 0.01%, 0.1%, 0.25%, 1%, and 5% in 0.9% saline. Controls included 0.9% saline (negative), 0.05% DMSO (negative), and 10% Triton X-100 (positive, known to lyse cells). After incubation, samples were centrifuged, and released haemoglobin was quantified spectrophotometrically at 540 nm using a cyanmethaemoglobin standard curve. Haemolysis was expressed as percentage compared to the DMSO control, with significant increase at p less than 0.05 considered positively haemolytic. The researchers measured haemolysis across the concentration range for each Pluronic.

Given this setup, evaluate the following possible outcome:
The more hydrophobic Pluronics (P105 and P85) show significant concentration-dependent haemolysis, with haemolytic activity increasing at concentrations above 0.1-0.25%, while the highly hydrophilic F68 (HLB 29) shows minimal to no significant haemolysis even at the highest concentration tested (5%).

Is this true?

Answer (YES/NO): NO